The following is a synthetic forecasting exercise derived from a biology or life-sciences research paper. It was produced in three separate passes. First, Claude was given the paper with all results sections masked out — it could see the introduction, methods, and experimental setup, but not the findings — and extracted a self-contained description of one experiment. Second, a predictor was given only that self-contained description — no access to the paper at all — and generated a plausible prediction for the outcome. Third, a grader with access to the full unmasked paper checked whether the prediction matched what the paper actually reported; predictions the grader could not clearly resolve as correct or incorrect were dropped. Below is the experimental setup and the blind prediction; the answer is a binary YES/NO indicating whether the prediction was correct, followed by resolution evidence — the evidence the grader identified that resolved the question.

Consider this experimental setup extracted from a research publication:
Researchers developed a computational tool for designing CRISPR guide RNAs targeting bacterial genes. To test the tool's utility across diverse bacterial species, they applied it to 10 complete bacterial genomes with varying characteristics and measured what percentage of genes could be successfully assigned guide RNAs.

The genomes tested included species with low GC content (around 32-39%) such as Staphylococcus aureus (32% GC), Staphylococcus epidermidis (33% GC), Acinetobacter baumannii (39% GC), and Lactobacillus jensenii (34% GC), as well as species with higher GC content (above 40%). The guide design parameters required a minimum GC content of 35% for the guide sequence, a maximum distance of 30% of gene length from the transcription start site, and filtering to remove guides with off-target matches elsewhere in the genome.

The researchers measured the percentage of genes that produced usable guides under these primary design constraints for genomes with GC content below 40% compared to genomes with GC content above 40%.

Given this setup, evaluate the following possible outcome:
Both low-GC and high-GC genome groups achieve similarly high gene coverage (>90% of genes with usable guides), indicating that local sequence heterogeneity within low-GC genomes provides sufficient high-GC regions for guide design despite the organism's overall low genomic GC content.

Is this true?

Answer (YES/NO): NO